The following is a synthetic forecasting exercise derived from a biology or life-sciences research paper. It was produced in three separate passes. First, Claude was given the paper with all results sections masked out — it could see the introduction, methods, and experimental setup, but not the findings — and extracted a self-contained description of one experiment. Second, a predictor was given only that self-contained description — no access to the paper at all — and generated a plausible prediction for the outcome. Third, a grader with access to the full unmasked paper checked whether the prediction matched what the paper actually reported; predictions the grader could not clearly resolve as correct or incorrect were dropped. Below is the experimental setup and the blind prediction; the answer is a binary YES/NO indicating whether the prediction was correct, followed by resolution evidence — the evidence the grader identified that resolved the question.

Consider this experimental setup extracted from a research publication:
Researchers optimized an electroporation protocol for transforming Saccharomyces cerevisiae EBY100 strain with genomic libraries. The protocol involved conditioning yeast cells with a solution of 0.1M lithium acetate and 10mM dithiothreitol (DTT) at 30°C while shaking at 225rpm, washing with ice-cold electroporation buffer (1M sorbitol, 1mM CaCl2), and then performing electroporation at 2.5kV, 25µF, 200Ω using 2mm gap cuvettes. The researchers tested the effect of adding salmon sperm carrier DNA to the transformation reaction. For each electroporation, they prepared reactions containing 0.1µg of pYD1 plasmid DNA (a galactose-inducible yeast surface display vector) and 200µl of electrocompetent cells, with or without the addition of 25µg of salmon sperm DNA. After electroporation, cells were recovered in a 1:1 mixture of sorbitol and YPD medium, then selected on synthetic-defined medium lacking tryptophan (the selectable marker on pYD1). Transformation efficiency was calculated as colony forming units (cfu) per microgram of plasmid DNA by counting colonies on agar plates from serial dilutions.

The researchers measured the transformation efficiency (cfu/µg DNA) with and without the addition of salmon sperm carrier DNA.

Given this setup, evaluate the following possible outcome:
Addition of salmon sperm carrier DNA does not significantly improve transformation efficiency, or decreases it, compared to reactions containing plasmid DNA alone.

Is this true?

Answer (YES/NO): NO